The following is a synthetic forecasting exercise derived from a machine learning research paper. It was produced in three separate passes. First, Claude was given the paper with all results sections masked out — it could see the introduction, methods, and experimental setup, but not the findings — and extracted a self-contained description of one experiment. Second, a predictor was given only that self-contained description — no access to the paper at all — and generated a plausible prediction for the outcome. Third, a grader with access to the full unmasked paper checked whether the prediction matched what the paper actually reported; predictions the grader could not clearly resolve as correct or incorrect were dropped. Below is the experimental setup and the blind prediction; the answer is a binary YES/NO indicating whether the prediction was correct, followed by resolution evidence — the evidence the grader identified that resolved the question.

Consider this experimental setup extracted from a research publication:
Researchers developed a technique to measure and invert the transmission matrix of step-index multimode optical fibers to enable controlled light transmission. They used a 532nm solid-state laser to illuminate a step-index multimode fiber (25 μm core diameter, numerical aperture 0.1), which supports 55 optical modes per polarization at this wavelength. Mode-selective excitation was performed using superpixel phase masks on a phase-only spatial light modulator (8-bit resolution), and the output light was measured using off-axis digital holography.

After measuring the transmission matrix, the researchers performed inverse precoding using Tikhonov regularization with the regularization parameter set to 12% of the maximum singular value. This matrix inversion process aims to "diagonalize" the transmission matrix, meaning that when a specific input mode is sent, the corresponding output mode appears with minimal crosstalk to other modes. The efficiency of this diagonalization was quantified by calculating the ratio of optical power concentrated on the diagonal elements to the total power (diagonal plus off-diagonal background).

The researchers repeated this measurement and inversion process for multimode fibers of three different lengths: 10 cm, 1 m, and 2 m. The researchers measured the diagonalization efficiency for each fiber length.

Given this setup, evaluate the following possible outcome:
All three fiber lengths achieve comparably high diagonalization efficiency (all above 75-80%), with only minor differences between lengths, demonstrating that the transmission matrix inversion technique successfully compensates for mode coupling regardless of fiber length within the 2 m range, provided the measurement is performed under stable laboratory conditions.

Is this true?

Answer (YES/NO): YES